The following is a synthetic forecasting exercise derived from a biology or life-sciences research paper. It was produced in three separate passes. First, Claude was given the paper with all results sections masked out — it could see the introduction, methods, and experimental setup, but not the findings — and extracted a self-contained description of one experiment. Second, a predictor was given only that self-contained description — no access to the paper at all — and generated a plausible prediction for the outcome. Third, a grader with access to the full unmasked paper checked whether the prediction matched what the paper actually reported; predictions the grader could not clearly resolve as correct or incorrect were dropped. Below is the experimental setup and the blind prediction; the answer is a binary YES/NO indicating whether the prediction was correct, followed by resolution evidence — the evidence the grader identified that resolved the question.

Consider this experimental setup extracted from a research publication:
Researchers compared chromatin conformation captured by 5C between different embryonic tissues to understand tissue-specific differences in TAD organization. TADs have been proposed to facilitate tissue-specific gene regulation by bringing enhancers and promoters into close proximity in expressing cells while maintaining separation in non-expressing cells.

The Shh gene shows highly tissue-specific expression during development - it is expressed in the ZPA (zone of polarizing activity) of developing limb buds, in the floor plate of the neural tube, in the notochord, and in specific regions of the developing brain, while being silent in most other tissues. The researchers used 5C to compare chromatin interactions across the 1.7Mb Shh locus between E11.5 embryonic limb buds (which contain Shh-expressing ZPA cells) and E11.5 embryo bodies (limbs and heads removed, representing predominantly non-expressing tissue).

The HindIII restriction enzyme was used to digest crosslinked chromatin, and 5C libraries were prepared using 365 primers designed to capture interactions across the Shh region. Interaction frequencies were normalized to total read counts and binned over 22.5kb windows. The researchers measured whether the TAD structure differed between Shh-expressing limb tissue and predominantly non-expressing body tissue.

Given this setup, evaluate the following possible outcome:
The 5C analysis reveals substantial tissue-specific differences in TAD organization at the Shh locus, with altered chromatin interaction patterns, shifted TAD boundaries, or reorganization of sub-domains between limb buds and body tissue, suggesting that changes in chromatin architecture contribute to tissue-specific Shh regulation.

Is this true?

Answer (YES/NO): NO